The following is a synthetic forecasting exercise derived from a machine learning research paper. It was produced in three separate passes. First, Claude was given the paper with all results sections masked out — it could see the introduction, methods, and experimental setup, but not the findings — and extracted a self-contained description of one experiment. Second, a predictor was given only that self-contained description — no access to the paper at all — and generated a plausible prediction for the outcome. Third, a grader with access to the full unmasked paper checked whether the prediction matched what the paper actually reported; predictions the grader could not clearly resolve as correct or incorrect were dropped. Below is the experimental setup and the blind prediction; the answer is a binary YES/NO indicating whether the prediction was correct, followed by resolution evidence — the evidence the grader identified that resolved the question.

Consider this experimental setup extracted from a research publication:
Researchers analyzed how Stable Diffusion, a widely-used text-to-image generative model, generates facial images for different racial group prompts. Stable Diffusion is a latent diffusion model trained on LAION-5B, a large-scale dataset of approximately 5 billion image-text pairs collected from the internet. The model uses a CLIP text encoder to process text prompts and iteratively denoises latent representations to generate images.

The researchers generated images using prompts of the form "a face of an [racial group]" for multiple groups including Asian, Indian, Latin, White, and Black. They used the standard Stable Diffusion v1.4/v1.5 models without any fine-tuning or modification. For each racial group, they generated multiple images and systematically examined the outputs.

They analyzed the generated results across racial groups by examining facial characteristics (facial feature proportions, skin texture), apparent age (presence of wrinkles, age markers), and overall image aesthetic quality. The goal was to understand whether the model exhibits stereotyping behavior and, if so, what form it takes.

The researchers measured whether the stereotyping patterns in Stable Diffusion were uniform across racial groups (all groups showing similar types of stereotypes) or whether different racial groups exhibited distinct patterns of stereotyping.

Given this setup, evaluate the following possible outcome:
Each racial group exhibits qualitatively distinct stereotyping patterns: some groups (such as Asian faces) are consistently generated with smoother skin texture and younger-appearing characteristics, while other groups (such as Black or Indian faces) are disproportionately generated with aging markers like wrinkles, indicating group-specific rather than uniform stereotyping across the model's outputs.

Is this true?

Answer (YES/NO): NO